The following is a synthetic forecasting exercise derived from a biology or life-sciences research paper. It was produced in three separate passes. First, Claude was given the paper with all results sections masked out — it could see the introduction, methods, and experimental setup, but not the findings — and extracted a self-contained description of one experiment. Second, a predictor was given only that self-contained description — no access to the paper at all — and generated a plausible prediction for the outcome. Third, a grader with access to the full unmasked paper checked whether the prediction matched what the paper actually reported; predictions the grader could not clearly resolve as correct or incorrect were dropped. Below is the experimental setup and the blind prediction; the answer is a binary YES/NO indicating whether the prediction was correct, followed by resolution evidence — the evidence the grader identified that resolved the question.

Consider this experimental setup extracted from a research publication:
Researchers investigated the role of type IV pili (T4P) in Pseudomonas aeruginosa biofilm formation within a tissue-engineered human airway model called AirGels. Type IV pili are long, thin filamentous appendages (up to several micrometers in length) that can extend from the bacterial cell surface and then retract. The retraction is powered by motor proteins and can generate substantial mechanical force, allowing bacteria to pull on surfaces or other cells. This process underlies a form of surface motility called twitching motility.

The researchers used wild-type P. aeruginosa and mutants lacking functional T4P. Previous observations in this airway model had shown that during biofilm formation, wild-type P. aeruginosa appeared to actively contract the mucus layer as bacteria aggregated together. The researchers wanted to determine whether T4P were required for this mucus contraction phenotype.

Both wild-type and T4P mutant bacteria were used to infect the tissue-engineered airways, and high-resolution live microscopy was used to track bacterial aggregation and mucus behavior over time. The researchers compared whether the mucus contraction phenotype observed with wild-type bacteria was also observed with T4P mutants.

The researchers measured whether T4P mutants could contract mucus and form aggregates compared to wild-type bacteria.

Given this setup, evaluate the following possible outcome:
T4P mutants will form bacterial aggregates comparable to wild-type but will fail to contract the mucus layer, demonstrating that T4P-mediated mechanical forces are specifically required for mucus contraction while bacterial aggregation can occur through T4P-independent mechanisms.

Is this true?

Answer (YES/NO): NO